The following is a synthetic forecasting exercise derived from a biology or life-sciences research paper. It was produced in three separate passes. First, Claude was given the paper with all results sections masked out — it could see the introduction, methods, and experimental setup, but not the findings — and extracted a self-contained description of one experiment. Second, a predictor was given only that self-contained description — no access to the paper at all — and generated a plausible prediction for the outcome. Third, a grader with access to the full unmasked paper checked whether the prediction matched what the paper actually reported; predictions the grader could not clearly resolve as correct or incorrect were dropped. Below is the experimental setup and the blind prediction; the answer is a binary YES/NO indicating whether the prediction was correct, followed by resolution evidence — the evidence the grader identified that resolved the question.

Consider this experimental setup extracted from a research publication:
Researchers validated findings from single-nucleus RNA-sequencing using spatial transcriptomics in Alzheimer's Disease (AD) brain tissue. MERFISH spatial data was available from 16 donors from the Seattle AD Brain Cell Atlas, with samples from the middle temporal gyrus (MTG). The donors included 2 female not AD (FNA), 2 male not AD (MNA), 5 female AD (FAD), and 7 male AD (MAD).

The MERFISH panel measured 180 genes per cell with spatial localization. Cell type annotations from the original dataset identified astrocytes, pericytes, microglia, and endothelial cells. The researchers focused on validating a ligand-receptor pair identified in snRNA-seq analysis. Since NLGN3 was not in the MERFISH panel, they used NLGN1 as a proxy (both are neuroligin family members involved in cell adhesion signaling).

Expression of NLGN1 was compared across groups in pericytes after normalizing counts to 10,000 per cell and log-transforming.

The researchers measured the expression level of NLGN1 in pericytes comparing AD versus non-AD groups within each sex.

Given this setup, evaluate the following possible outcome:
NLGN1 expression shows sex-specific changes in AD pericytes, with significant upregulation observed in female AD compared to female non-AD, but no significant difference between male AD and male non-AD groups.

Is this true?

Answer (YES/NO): NO